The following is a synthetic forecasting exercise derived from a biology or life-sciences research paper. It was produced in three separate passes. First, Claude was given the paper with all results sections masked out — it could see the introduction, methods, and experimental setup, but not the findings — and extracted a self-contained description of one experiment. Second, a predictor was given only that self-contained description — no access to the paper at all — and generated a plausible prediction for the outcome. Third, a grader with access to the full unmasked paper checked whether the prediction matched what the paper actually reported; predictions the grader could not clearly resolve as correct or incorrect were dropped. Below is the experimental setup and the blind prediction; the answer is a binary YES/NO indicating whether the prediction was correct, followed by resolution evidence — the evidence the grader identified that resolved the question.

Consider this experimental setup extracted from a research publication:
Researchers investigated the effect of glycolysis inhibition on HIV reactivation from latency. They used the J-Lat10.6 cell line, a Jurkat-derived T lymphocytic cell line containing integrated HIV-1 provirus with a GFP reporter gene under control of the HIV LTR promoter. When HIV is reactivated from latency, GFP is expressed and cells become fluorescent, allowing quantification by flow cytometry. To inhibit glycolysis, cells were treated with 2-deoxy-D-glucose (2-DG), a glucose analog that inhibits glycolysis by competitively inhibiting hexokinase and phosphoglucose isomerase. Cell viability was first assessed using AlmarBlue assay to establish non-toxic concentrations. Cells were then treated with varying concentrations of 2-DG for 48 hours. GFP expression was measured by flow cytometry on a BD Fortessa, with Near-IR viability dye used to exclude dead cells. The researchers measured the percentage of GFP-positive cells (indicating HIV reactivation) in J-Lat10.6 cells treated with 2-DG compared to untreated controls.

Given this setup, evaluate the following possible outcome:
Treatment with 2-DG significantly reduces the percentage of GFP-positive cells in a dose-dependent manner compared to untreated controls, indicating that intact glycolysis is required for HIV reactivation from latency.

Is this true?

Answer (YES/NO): NO